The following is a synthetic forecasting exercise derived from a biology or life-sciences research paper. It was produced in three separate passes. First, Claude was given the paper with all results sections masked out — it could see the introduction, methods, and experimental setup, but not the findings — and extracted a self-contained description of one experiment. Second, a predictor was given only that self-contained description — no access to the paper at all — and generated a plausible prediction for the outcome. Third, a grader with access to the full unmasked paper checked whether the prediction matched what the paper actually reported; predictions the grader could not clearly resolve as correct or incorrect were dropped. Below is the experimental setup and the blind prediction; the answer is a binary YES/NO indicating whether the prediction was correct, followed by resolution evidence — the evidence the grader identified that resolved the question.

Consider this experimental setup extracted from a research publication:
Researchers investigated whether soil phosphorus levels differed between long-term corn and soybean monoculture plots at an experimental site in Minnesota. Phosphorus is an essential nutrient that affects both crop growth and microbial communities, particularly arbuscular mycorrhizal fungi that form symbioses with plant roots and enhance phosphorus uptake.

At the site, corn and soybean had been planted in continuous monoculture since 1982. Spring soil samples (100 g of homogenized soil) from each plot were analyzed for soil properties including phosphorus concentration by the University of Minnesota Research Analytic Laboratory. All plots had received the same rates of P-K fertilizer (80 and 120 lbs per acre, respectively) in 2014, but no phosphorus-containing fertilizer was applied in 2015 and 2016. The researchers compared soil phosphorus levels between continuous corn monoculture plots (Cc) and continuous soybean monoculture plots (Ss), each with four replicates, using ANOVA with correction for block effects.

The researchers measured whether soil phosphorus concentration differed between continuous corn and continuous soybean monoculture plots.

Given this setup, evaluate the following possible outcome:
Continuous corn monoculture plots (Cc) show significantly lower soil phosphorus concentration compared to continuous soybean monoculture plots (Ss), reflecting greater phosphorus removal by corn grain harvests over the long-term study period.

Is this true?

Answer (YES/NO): YES